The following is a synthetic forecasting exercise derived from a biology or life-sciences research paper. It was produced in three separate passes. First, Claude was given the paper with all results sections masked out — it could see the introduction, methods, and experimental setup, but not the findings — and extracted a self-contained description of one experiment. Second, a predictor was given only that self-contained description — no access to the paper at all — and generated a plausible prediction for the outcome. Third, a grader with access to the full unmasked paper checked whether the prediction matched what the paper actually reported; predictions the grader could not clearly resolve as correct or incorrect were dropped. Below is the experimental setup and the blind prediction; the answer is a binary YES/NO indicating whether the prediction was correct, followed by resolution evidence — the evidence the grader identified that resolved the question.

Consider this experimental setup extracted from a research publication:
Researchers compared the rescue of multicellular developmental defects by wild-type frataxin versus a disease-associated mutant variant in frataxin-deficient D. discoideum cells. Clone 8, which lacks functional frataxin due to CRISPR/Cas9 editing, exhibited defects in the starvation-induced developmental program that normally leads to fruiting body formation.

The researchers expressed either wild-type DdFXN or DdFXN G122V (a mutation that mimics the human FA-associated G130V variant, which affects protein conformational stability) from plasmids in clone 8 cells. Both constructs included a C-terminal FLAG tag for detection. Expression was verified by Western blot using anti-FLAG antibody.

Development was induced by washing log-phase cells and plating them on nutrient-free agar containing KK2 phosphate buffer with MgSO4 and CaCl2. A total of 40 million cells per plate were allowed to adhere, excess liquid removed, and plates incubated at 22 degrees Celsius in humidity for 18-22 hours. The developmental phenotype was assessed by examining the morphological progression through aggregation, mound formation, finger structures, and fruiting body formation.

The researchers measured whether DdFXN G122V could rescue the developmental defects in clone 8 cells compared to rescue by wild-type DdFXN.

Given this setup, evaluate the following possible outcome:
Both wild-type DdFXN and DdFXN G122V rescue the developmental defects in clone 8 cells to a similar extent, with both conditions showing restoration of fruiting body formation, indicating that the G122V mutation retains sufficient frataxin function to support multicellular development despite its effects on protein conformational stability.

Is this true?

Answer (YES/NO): NO